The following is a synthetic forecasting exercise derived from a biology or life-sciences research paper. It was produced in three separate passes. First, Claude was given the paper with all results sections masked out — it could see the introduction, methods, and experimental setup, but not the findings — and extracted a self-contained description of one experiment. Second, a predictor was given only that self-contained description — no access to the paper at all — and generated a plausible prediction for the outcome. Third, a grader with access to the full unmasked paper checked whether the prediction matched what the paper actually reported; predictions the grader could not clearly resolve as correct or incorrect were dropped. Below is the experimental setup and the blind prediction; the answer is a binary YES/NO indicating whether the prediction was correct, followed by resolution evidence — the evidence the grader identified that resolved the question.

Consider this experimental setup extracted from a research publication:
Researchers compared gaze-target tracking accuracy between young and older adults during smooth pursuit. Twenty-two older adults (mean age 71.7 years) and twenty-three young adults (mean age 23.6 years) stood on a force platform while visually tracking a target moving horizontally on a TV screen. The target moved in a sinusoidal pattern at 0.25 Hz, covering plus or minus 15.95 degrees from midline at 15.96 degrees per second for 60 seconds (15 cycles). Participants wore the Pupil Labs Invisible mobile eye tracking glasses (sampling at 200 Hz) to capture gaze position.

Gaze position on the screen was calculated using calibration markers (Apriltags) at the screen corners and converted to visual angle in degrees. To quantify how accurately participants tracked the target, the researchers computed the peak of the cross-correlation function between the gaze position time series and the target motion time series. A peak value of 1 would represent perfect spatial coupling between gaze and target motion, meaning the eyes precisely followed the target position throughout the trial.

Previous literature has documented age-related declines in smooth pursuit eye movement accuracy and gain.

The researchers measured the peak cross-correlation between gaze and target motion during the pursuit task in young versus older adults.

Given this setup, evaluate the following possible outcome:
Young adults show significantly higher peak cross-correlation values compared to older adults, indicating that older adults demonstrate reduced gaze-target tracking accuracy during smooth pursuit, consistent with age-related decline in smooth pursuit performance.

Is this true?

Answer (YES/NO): NO